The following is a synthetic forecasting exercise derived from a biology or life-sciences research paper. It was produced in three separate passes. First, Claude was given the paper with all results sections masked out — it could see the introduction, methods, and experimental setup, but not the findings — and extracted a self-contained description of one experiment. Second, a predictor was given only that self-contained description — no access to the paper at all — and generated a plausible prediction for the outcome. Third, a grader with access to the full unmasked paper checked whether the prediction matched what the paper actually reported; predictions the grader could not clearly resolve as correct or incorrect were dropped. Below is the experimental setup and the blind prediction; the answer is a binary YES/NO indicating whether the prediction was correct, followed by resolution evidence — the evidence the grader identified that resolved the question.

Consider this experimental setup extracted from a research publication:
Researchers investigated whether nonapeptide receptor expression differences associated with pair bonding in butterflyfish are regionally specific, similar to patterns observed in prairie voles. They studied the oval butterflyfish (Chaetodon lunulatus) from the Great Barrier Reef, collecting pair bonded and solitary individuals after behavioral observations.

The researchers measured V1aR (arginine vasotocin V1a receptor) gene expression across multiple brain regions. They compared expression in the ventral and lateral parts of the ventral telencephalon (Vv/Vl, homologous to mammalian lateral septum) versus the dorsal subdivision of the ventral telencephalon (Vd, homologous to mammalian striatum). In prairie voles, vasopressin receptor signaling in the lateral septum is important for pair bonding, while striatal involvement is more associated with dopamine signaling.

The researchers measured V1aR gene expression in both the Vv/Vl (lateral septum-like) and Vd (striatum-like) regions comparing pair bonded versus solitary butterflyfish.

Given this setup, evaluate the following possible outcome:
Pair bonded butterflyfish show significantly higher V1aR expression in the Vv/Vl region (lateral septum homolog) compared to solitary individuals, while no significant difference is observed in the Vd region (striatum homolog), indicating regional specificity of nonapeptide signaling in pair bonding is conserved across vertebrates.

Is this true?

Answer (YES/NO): NO